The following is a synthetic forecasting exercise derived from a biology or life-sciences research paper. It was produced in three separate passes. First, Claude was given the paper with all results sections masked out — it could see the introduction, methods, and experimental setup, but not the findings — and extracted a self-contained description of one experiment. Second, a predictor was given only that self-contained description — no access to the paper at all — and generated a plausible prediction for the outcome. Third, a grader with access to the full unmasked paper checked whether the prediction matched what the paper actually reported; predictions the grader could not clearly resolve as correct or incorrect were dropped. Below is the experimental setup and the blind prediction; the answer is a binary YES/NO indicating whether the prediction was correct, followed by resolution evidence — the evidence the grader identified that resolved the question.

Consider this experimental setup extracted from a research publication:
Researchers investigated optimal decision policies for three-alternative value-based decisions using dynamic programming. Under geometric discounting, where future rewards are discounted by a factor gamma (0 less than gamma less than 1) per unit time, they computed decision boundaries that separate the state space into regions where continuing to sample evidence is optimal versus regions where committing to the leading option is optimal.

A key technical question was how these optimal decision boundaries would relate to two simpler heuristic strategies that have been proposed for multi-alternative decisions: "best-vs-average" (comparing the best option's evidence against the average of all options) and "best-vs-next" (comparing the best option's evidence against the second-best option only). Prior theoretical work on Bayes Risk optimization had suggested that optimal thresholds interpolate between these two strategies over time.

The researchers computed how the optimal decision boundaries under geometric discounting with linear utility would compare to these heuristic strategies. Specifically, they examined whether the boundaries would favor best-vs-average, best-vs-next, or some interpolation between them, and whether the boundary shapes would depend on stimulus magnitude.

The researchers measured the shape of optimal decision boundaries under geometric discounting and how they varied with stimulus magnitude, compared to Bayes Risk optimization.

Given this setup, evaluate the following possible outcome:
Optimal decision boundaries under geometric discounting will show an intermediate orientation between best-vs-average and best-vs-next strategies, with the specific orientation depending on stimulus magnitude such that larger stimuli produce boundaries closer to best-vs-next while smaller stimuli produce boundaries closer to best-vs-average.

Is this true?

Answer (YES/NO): YES